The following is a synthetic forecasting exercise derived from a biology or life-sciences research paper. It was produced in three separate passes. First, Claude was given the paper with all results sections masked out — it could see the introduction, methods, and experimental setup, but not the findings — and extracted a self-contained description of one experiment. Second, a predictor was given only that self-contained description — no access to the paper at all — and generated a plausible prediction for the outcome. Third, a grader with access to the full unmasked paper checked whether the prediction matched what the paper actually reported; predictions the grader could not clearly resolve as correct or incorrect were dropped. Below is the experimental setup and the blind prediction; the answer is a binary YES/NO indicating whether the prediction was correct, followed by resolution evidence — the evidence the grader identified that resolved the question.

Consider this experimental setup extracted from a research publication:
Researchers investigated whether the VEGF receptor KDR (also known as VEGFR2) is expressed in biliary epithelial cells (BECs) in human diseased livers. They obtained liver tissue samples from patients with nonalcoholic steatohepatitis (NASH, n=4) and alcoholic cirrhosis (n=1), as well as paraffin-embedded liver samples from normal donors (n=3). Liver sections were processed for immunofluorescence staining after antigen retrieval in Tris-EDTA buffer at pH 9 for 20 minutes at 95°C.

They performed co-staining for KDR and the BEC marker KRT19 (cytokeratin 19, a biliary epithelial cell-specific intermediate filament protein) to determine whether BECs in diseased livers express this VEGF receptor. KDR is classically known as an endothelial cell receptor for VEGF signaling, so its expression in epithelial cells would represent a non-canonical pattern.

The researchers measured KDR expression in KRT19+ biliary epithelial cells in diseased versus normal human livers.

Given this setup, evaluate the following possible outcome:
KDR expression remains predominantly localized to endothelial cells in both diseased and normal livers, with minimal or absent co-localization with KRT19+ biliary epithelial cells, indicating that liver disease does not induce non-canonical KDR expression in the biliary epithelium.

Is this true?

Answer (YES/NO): NO